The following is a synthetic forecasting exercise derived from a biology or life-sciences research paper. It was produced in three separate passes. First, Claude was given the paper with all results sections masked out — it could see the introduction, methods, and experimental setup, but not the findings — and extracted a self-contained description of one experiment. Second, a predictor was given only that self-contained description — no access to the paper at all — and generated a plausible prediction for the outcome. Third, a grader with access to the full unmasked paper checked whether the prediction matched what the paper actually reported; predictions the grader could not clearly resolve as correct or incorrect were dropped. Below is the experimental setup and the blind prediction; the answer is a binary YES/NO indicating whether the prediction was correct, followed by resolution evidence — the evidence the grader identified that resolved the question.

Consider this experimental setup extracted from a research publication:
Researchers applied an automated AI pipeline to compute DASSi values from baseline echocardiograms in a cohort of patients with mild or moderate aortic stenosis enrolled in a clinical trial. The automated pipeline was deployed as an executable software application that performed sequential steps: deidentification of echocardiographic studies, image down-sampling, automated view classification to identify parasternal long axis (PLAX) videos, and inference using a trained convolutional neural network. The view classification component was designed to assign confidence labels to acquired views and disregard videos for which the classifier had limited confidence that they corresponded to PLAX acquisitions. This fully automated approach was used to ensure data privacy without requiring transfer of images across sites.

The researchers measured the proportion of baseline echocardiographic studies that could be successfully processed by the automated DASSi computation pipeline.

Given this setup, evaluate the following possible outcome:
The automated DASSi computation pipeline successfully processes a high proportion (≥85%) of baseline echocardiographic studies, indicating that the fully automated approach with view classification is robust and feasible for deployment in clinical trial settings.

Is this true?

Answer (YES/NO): YES